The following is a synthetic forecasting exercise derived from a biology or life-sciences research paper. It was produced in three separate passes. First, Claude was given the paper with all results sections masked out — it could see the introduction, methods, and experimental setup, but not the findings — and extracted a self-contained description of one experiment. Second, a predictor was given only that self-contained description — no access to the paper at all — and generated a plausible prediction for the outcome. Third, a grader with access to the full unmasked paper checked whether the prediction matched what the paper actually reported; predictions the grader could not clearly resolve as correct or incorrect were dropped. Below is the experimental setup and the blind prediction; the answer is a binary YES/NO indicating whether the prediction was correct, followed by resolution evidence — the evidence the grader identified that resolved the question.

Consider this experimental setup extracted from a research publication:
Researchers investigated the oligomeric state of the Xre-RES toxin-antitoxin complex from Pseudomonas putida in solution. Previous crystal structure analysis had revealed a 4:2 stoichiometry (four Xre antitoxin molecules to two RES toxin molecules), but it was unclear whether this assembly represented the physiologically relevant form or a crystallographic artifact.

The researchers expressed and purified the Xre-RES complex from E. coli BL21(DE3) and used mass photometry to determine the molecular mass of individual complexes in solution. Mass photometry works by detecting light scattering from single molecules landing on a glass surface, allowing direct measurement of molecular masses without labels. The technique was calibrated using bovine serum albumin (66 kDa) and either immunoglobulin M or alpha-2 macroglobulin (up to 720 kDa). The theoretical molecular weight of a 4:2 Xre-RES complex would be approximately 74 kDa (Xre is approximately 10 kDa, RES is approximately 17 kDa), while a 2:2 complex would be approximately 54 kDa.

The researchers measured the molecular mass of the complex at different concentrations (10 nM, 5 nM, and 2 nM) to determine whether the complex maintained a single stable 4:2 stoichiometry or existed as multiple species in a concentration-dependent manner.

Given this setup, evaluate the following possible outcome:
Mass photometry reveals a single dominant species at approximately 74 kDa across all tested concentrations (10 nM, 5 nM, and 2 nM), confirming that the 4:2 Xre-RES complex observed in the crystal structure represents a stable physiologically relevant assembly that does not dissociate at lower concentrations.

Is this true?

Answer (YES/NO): NO